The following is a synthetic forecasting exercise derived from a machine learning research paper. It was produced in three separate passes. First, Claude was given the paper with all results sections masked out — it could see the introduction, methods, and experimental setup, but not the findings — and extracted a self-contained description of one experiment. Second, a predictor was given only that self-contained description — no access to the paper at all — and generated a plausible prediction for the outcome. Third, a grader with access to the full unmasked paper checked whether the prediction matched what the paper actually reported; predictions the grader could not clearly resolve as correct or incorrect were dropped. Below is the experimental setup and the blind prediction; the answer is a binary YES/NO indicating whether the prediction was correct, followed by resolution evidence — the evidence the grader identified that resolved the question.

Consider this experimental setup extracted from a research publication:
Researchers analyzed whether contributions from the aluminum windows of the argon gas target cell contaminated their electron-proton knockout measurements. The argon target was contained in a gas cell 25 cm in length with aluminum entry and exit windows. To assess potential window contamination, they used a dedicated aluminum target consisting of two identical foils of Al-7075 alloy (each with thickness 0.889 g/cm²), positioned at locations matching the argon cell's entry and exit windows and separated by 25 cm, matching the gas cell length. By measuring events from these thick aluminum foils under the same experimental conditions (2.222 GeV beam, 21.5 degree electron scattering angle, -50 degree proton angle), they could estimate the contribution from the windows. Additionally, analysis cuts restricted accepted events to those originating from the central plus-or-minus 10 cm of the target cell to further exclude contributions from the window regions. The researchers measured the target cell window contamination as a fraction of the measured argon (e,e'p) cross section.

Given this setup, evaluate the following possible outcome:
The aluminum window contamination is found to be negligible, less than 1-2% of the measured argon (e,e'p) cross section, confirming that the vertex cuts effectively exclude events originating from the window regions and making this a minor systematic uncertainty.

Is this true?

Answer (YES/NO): YES